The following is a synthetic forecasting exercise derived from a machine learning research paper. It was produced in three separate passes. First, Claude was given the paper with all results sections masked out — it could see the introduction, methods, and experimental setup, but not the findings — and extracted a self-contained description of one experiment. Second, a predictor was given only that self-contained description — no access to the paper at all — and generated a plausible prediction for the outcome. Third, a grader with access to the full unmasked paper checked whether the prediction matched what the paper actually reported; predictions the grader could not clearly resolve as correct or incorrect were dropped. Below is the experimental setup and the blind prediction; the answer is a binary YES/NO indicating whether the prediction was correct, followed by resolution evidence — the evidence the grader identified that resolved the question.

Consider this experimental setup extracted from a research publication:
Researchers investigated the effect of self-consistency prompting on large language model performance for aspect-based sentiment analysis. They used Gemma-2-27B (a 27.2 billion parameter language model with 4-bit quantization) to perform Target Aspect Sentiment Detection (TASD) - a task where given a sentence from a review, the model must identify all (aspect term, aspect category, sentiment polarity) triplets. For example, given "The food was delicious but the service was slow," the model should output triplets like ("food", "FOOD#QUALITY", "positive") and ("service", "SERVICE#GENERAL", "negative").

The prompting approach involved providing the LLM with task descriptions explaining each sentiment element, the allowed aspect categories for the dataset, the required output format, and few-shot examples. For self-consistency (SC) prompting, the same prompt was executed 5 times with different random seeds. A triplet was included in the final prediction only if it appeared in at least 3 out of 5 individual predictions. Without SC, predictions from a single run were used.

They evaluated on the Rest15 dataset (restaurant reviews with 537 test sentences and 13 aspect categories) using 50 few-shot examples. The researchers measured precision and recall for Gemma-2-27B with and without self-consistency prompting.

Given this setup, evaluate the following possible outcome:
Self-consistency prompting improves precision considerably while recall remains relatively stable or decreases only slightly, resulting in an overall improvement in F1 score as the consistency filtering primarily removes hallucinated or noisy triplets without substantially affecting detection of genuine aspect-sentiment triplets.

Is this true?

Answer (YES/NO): NO